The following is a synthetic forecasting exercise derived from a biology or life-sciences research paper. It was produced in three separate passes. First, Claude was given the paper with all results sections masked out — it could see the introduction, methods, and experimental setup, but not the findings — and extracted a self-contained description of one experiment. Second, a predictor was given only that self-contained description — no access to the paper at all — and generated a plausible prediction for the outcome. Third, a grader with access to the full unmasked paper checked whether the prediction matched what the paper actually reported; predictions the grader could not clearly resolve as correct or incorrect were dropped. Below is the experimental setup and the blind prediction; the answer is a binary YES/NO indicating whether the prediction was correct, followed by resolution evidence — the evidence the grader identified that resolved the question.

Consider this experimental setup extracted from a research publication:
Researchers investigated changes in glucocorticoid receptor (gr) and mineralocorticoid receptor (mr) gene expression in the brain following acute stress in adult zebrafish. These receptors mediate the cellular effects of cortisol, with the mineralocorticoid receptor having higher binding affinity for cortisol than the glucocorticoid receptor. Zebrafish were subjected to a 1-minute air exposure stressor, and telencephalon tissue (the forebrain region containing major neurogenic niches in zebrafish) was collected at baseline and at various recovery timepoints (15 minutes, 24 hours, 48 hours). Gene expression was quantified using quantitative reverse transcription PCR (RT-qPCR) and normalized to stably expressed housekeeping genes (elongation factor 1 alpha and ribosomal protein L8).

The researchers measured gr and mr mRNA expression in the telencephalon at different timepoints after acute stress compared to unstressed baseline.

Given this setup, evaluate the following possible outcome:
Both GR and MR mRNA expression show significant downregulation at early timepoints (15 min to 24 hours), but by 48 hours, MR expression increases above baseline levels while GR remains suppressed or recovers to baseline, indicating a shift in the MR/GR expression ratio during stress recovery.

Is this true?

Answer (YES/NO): NO